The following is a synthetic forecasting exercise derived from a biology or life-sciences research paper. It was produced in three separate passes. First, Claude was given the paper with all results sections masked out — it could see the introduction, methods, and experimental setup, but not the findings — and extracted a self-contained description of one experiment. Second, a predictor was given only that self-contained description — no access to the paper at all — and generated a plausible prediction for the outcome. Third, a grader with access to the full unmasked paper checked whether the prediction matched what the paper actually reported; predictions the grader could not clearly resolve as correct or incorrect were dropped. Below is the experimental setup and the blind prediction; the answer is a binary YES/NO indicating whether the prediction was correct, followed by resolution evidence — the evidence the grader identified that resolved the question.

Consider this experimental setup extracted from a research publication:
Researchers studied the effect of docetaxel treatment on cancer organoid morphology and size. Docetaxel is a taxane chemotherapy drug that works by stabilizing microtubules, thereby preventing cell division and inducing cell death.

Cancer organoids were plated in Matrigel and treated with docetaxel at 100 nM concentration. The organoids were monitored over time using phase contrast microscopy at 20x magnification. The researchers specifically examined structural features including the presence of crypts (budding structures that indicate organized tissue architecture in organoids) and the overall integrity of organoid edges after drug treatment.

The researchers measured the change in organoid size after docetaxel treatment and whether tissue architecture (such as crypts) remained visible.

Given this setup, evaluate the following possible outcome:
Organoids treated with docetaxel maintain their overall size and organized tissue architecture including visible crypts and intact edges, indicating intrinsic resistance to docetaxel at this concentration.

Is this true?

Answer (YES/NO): NO